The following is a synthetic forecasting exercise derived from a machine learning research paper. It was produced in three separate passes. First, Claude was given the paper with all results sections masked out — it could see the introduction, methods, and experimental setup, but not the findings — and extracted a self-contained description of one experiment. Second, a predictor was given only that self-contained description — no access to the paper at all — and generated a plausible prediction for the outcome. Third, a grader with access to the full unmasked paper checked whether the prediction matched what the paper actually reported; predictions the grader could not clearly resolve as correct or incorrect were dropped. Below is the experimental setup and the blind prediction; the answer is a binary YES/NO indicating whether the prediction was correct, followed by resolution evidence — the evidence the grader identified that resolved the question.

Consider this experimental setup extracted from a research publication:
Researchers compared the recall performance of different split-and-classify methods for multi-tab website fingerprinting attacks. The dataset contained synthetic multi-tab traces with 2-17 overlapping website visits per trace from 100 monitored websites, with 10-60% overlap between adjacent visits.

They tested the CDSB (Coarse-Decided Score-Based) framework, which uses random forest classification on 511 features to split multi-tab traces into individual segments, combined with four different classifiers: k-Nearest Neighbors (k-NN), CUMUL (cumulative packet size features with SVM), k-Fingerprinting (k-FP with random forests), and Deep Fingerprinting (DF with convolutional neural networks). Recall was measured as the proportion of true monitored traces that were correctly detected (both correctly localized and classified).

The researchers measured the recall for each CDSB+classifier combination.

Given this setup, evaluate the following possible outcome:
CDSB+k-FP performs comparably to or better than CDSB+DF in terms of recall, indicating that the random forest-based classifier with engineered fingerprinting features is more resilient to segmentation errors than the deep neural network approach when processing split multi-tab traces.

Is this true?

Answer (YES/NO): NO